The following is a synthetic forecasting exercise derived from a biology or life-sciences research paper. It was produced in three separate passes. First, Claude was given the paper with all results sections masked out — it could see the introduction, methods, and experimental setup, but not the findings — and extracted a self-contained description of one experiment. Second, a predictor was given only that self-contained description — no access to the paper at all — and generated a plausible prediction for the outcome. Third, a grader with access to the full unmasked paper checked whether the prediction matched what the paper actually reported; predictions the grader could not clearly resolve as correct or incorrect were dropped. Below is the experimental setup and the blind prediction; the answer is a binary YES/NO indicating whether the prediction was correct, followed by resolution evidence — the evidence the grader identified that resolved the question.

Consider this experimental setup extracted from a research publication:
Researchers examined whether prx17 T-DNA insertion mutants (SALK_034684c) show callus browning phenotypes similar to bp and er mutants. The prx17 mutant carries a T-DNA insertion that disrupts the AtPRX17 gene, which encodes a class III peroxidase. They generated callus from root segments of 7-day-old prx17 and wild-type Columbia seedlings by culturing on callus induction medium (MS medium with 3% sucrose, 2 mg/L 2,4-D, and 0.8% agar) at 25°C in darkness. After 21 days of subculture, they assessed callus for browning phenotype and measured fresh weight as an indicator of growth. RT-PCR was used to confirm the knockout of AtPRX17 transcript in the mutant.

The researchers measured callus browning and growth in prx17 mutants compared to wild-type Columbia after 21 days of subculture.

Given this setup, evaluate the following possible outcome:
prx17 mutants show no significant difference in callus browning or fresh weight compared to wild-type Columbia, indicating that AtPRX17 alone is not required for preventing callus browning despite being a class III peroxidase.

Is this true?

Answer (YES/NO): NO